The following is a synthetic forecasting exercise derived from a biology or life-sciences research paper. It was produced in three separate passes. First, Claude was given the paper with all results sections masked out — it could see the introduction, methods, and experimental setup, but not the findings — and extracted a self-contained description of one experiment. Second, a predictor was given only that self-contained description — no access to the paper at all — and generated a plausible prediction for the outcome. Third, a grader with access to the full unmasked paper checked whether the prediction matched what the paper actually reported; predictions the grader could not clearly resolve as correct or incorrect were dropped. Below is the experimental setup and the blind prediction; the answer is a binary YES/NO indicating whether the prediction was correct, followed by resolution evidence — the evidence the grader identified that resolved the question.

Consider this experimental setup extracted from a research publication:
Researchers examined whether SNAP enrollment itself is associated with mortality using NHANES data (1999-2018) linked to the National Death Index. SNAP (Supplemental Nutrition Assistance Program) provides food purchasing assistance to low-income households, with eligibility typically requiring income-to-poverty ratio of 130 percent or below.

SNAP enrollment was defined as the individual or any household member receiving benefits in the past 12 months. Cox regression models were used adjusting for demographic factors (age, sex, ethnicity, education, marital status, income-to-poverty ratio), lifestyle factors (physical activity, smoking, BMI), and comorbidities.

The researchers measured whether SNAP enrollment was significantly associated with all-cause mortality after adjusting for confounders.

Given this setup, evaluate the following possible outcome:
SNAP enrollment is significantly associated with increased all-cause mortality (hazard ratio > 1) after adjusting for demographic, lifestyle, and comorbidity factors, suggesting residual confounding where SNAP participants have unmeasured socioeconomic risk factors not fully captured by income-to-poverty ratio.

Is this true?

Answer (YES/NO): YES